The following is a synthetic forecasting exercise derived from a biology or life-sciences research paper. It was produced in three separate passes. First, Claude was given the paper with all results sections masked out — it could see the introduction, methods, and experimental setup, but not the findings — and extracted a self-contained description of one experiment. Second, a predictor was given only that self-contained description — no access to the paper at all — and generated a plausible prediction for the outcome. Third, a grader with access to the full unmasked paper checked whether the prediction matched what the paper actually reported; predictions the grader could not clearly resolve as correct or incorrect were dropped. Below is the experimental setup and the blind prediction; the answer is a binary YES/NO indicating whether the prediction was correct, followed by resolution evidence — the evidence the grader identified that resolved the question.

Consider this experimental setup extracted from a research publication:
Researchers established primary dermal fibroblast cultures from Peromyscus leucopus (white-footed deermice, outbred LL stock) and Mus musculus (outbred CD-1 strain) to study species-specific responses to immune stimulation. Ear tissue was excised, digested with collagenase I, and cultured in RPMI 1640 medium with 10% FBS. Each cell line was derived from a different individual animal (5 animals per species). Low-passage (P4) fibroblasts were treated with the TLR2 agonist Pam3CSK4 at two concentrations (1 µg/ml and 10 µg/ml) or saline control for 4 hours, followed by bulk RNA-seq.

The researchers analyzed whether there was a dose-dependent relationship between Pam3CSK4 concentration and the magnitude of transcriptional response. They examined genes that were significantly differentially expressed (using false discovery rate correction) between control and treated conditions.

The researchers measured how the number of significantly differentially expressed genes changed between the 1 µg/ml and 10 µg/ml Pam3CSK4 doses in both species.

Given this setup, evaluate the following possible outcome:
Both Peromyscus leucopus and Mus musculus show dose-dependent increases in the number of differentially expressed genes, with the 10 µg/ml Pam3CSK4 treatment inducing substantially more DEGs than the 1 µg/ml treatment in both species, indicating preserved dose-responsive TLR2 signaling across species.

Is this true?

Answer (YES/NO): NO